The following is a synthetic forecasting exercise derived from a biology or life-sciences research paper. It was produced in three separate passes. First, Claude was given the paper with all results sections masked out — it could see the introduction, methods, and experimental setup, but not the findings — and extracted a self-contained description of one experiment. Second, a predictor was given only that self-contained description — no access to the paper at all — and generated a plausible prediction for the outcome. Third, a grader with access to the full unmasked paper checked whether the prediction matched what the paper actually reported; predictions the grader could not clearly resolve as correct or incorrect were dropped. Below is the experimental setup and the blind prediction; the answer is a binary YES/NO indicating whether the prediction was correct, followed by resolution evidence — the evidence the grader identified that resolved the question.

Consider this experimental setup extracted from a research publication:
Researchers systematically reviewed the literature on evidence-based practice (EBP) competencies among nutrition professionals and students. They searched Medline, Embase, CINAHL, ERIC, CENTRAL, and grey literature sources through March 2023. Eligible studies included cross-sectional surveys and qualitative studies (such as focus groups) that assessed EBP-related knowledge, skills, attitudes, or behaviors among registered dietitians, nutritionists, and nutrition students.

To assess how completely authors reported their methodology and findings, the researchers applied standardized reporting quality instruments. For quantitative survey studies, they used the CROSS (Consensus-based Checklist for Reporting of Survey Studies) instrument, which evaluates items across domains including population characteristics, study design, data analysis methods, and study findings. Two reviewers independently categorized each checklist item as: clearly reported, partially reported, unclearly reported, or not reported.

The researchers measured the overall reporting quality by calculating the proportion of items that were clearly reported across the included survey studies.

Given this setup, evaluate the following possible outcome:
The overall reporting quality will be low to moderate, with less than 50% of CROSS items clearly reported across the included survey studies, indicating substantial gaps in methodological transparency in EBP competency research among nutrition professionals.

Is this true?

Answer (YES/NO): YES